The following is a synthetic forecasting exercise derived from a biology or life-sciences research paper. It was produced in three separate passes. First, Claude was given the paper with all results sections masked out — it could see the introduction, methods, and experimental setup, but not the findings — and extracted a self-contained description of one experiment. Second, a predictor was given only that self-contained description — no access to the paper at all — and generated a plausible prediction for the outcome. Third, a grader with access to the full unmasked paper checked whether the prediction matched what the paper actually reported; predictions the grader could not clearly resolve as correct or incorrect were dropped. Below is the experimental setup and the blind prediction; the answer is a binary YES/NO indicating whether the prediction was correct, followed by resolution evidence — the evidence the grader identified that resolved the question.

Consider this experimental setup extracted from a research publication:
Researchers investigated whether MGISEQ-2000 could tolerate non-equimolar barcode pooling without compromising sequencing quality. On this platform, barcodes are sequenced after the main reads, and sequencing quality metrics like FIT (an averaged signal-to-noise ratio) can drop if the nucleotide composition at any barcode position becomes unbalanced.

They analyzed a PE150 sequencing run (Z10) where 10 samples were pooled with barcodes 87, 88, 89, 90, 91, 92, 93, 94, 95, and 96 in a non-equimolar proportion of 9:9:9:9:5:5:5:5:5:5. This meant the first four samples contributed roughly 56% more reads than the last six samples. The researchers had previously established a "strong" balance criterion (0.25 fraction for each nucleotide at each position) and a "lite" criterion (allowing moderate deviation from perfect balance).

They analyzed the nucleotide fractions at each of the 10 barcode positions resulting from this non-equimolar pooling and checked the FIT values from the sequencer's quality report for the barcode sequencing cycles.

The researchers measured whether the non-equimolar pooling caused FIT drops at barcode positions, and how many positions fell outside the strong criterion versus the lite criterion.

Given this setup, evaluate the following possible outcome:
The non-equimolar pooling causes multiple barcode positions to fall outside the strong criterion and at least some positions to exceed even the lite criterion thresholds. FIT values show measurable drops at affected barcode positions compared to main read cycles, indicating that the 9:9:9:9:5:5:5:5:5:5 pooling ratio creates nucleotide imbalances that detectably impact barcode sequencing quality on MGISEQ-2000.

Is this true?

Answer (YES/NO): NO